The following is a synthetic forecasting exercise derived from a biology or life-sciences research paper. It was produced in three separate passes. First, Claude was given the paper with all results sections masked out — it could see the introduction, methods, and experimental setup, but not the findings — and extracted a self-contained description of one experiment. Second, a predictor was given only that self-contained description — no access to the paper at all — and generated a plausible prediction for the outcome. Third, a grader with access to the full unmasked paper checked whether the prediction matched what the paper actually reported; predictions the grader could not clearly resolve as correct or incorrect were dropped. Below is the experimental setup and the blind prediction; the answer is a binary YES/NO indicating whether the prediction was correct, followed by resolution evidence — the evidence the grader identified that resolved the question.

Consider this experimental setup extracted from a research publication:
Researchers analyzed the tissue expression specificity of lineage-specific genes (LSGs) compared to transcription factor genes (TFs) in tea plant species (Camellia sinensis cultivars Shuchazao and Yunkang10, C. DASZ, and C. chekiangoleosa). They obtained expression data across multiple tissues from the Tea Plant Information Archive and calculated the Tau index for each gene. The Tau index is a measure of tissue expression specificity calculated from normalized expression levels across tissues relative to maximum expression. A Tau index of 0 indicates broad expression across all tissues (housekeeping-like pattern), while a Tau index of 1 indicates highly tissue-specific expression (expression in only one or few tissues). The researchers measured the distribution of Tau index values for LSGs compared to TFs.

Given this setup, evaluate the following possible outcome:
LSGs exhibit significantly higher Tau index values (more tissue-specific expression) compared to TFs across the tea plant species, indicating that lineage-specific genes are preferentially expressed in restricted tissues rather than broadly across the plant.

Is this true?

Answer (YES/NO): YES